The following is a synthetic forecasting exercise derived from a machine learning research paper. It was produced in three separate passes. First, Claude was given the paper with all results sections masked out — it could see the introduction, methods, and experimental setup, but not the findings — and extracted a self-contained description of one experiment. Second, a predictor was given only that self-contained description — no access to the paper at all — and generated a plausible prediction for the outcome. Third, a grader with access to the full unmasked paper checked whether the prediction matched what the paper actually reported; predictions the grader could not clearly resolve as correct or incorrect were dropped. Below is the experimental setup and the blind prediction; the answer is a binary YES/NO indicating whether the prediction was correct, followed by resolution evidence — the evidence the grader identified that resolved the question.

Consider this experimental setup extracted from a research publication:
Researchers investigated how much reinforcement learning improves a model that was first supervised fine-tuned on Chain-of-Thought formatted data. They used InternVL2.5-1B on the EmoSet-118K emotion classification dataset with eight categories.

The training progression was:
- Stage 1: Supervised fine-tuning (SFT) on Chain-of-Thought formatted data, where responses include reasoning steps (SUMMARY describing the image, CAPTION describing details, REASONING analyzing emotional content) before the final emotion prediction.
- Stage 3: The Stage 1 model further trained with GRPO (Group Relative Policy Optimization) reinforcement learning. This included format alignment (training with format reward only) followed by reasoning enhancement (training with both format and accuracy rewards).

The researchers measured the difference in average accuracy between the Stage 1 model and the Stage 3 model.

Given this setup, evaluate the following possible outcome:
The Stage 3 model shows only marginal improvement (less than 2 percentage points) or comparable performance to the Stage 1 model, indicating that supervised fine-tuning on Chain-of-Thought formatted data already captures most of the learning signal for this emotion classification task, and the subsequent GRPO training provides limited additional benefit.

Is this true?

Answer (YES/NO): NO